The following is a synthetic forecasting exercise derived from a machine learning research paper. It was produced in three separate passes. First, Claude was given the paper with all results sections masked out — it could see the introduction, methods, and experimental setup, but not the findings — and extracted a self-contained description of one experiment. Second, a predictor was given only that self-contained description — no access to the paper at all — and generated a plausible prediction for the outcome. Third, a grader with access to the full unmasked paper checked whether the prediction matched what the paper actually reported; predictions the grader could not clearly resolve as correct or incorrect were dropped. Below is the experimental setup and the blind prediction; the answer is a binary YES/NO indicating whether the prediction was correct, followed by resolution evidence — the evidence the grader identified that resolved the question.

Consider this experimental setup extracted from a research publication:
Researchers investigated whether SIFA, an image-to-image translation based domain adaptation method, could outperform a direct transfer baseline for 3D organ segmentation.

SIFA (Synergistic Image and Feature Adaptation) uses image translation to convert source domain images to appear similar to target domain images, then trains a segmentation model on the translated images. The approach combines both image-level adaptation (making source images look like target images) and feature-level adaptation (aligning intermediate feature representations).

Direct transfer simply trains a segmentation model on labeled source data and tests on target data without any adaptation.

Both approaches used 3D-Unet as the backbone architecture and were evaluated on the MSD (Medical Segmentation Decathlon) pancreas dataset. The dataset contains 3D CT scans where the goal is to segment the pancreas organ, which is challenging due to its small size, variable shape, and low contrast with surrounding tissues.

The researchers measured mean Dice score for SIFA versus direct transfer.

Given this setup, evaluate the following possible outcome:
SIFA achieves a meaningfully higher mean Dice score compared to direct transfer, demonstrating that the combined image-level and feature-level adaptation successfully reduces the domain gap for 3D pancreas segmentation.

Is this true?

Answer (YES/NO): NO